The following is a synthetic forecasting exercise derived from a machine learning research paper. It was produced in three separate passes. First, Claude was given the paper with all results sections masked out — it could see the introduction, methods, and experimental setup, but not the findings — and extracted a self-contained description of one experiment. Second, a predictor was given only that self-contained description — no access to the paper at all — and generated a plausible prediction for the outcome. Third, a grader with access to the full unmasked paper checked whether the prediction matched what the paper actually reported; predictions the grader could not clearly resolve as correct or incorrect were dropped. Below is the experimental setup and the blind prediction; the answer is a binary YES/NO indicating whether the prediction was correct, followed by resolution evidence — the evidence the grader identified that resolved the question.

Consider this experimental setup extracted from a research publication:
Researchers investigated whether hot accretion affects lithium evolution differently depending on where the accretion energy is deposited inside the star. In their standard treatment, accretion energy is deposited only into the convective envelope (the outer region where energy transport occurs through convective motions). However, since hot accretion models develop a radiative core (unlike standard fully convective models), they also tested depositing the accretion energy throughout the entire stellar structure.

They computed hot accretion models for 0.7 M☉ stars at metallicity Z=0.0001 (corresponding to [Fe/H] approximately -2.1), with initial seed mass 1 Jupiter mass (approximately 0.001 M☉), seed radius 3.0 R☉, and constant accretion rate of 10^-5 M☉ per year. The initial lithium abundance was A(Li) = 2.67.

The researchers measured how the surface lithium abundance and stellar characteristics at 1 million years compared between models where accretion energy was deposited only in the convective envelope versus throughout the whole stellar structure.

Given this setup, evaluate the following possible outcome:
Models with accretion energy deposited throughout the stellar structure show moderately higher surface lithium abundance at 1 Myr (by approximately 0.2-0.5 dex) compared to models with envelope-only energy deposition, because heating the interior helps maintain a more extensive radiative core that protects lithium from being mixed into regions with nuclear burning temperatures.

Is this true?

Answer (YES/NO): NO